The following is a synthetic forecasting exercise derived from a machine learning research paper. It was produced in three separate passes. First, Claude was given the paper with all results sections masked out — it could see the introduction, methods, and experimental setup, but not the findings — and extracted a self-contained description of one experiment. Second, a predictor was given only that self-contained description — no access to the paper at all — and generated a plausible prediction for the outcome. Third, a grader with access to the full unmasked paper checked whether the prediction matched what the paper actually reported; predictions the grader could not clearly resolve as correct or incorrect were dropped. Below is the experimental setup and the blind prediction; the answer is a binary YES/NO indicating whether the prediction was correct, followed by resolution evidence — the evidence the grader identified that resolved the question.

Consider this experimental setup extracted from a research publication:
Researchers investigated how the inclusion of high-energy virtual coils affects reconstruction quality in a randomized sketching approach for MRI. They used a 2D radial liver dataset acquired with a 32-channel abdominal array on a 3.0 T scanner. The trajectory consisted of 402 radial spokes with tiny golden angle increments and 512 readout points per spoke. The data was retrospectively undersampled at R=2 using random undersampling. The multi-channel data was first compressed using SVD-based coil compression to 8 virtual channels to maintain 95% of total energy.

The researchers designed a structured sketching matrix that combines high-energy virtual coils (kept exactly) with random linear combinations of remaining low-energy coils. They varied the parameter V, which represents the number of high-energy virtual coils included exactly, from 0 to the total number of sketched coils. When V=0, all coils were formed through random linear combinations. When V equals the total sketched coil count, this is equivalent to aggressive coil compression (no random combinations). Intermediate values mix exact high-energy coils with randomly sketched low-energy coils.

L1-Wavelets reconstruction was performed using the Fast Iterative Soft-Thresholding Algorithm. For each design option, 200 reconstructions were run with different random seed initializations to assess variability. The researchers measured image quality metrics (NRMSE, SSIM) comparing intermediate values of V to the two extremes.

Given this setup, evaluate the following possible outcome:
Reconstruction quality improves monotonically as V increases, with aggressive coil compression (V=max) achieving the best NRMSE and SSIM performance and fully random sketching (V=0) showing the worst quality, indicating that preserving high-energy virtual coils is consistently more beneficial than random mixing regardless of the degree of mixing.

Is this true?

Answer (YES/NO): NO